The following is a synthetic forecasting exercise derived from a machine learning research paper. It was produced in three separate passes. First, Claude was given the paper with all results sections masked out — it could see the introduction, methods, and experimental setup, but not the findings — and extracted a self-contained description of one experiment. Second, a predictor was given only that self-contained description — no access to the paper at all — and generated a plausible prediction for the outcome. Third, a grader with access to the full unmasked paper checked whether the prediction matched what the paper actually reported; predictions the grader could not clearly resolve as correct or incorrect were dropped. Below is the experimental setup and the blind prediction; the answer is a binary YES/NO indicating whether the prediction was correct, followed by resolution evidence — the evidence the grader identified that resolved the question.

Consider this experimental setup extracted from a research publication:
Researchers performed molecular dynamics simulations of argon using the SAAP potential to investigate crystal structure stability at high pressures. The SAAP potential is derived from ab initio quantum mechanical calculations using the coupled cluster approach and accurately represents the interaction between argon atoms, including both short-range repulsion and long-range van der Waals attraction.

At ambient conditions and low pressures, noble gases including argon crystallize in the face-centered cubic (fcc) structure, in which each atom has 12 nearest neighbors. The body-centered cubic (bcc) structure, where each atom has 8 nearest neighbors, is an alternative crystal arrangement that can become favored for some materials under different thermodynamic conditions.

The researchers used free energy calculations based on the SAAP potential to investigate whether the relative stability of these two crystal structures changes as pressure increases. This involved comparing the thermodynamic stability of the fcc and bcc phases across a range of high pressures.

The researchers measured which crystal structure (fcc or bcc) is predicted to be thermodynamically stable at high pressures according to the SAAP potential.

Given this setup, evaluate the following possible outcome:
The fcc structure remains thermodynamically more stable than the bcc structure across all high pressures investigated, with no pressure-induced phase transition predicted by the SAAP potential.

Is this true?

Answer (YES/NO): NO